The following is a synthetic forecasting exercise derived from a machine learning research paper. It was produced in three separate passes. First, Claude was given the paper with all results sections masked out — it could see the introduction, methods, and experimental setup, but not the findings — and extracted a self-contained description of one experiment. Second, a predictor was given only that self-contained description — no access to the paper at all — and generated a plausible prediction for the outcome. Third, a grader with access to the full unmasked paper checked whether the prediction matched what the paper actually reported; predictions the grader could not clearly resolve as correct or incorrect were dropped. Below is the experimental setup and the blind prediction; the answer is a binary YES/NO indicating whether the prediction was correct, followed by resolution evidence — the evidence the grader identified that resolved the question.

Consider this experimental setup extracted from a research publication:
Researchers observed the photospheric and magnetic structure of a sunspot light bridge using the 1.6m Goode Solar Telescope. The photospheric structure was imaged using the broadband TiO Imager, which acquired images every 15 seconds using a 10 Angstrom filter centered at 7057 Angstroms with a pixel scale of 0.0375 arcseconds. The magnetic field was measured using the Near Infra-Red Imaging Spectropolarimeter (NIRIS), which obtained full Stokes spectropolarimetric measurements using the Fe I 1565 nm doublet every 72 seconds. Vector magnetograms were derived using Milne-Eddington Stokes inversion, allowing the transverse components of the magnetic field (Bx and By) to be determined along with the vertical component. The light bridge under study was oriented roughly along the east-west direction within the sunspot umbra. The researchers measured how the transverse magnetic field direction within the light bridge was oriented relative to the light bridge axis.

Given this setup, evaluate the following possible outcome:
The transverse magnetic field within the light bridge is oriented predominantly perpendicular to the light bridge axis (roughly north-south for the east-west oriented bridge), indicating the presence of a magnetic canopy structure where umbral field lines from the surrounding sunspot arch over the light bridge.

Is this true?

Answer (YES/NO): NO